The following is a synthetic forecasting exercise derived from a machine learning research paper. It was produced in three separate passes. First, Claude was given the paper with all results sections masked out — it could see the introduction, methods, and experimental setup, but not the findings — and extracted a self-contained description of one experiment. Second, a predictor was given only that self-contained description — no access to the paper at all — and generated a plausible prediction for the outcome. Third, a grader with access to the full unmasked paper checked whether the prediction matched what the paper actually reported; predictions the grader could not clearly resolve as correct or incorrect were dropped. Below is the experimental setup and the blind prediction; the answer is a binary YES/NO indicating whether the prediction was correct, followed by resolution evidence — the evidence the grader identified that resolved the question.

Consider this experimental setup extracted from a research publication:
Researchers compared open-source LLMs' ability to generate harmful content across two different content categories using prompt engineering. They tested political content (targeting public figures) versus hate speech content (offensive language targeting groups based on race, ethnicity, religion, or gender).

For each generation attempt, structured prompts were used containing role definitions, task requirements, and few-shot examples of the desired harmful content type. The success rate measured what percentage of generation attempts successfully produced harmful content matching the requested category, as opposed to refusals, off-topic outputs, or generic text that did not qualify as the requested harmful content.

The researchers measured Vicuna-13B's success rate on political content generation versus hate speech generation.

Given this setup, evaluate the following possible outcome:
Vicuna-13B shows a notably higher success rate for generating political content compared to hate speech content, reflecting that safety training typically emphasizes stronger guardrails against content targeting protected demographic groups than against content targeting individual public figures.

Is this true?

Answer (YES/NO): NO